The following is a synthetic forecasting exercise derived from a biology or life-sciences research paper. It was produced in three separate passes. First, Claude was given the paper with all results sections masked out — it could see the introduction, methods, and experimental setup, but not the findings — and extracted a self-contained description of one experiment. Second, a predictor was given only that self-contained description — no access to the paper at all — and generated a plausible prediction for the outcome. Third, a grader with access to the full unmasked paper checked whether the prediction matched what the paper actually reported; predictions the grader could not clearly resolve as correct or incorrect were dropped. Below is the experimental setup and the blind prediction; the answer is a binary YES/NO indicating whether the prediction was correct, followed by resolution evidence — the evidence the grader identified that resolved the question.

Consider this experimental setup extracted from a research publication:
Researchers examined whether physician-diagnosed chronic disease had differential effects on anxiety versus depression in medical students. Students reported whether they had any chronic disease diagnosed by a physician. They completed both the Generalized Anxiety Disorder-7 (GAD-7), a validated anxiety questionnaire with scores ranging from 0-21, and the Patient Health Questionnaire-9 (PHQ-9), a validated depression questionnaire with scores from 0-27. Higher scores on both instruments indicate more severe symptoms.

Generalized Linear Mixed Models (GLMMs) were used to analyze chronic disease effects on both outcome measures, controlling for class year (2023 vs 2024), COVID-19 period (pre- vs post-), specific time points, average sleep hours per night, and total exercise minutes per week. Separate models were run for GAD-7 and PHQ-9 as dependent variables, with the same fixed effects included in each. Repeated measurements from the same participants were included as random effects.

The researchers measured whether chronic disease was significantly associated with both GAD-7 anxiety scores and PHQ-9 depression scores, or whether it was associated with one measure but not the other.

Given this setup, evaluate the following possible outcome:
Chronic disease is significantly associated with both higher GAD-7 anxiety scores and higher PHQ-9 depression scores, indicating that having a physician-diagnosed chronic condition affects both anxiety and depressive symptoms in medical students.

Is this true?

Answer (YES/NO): YES